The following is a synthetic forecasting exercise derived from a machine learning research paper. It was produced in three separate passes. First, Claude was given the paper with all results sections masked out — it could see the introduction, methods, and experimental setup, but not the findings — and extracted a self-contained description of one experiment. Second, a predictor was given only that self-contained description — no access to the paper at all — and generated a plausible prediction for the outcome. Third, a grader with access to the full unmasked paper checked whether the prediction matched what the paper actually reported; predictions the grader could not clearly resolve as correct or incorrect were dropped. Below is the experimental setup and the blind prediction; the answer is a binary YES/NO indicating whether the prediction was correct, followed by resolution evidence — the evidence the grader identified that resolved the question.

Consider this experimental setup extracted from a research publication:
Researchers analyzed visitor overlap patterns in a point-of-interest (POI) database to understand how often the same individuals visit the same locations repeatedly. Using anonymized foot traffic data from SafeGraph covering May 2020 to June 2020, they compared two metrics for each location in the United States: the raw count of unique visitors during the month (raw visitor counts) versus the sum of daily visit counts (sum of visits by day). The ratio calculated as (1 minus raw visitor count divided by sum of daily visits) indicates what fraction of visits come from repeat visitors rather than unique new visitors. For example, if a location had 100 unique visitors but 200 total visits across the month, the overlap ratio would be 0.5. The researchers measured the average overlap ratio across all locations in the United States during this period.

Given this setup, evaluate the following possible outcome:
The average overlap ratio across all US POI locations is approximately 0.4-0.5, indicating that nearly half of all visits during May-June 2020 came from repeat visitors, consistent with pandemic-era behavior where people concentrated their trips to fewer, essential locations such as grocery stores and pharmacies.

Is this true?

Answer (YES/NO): NO